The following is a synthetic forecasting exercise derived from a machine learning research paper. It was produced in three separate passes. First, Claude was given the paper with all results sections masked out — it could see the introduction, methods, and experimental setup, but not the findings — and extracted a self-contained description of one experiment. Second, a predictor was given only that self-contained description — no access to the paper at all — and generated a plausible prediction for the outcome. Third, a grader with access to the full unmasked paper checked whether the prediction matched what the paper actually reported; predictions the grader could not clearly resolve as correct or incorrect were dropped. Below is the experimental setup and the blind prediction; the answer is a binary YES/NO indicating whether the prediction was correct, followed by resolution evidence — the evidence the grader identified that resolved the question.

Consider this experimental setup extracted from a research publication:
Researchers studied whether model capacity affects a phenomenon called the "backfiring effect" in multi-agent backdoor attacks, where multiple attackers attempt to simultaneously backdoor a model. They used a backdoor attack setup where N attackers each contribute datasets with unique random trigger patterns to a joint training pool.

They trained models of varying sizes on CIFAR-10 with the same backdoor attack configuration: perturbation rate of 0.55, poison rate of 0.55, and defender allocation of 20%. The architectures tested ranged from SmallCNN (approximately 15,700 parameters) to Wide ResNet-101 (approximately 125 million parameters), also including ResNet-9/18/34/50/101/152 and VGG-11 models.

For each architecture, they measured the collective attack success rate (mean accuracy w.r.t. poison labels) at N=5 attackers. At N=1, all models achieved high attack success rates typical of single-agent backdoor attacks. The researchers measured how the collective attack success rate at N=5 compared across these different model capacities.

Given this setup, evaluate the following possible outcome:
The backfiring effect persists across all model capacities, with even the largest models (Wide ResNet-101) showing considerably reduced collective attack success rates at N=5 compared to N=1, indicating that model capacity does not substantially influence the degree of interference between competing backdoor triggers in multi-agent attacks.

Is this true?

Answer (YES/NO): YES